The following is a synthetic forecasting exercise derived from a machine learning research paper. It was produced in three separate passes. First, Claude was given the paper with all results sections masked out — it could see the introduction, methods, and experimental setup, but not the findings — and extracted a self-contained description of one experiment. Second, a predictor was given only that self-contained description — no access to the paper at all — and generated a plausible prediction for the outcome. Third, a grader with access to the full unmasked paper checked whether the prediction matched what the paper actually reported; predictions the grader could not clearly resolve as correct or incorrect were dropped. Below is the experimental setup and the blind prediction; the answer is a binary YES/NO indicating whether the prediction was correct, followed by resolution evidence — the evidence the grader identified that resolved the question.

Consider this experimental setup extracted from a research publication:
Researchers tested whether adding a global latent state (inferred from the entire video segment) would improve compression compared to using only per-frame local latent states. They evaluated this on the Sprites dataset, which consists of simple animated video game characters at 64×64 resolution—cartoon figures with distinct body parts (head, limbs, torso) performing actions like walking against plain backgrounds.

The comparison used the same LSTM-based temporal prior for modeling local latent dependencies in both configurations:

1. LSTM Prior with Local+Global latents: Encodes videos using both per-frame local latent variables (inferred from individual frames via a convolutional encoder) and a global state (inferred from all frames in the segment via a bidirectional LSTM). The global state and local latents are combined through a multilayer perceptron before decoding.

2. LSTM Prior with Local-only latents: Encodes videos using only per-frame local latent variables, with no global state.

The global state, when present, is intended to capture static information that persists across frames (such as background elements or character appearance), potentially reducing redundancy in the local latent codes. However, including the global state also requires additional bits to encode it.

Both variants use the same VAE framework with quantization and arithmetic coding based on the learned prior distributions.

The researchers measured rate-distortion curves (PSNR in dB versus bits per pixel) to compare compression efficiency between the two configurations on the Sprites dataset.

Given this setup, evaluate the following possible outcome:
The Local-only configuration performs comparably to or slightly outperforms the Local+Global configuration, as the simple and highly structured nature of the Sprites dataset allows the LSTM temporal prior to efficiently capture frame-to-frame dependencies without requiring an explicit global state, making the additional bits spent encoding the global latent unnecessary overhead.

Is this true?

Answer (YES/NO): NO